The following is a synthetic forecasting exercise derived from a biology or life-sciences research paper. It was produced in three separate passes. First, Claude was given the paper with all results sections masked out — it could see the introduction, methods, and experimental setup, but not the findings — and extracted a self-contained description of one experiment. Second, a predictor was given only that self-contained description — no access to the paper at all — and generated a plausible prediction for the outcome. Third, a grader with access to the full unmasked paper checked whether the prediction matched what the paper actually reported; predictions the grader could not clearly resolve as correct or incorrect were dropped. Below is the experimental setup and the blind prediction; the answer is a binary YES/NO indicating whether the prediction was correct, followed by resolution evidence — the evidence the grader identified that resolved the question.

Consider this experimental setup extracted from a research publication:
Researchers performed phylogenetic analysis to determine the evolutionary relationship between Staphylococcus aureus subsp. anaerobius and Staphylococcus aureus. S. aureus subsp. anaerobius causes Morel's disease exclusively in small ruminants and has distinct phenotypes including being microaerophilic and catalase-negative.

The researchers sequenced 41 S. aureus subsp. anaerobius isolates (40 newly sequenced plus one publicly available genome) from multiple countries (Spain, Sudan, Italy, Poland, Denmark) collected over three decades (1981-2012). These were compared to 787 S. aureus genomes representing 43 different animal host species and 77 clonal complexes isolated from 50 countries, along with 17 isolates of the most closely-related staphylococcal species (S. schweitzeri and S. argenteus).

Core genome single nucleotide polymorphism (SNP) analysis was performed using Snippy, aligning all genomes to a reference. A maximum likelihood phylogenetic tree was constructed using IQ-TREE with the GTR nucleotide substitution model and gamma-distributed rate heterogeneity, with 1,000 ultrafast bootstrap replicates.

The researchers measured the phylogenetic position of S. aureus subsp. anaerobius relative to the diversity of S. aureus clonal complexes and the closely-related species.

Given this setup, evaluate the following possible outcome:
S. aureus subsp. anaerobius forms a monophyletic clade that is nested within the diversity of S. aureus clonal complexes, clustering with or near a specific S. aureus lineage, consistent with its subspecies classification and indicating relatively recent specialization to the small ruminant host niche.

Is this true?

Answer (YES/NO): NO